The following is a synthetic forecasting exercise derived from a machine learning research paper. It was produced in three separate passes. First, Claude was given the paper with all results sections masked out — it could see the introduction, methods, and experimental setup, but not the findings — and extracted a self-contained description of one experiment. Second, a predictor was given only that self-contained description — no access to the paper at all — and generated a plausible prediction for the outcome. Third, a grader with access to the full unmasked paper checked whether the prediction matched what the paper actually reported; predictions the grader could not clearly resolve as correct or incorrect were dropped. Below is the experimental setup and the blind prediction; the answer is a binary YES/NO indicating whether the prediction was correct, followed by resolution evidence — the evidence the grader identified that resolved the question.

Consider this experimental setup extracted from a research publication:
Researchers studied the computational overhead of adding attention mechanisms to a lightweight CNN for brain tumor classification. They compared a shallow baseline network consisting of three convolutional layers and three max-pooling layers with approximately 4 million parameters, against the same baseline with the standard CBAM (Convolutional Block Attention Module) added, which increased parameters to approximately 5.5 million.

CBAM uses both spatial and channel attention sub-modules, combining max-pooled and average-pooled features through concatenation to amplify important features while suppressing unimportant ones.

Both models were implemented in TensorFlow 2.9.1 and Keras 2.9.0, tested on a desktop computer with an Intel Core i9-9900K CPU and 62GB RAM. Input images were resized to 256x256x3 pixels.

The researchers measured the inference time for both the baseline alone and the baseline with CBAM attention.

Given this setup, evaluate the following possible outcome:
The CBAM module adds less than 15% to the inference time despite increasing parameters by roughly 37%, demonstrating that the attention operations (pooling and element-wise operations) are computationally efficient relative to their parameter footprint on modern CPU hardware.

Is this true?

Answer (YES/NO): NO